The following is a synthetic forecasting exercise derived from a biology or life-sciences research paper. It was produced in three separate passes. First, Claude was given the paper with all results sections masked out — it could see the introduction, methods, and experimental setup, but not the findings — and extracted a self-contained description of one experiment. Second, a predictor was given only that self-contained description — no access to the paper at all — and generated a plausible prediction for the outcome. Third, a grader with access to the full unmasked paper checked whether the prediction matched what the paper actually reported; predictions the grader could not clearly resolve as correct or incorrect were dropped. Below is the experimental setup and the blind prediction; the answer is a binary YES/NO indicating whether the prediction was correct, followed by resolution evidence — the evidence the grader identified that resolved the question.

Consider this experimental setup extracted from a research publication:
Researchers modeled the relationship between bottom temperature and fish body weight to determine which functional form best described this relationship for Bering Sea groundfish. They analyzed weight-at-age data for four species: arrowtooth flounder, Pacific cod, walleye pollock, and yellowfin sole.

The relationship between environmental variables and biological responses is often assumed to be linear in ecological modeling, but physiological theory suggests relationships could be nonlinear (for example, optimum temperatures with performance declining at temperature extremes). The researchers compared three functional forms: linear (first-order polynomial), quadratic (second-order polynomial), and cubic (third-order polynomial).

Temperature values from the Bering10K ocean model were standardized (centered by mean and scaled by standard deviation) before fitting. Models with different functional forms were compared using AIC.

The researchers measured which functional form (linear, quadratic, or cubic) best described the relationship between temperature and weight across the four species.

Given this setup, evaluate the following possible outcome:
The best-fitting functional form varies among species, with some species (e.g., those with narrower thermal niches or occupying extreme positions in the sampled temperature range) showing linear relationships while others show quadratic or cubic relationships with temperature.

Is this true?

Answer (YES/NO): NO